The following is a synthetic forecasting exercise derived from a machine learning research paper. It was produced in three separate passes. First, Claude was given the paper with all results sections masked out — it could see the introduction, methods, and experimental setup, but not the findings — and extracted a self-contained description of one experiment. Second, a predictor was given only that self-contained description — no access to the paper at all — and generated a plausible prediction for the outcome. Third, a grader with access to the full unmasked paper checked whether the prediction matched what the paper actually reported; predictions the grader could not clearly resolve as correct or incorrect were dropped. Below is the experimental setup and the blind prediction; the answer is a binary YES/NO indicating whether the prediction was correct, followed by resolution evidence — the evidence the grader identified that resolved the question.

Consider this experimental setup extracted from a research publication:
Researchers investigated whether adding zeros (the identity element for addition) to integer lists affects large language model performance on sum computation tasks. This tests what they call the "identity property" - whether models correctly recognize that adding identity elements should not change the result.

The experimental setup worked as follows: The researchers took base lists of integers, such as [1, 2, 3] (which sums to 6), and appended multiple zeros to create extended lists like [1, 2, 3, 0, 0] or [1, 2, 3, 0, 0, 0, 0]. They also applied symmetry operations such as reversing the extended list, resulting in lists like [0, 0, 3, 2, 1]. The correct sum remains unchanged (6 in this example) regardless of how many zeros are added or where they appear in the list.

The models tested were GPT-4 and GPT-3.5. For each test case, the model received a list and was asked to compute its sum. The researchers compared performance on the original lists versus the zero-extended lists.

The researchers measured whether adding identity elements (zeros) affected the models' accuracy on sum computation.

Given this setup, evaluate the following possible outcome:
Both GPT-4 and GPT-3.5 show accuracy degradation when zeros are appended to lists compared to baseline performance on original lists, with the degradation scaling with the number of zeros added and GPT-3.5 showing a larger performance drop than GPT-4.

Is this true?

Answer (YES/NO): NO